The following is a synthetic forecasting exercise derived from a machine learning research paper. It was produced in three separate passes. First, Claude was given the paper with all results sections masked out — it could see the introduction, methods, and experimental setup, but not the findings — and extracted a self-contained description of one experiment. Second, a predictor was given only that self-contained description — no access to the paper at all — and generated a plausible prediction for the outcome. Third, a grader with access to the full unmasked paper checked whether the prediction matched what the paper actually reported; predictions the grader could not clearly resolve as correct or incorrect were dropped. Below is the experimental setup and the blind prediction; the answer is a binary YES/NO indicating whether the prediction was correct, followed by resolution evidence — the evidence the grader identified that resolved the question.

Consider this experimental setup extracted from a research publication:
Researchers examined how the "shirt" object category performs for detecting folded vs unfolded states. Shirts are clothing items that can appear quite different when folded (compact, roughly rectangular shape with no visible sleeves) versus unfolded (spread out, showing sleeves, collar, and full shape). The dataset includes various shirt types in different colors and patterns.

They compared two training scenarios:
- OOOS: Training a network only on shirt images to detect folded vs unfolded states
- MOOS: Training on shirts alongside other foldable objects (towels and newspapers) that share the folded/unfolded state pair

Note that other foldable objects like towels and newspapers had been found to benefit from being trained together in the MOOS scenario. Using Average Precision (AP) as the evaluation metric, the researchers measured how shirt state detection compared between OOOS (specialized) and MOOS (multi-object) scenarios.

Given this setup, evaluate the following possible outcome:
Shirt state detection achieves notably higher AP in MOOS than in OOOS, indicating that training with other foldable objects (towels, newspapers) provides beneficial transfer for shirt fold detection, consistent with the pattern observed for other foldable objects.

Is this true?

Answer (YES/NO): NO